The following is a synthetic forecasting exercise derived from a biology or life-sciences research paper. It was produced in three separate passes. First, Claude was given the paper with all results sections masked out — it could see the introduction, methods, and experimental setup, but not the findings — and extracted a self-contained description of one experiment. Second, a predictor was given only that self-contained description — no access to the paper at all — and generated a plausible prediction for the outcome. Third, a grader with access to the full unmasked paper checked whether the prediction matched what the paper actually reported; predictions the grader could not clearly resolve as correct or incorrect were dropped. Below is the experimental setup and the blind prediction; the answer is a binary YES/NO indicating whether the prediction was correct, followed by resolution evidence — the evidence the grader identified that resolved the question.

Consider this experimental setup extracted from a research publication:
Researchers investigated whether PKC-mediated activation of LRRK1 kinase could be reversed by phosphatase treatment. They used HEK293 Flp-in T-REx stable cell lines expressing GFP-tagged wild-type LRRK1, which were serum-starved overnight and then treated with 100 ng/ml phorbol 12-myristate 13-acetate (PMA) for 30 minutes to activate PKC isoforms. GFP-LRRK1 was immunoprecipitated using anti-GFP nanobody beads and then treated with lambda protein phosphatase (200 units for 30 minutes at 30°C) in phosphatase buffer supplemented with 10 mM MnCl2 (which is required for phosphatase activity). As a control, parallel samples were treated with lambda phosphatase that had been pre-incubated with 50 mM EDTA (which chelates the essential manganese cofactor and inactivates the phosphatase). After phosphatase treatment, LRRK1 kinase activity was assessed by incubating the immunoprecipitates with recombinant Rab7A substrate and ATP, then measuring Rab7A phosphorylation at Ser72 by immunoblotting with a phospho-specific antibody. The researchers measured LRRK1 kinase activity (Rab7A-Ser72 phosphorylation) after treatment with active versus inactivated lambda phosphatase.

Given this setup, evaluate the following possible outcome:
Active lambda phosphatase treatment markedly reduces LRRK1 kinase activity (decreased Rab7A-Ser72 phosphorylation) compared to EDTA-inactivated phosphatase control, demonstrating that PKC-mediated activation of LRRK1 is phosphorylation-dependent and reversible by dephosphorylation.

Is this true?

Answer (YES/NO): YES